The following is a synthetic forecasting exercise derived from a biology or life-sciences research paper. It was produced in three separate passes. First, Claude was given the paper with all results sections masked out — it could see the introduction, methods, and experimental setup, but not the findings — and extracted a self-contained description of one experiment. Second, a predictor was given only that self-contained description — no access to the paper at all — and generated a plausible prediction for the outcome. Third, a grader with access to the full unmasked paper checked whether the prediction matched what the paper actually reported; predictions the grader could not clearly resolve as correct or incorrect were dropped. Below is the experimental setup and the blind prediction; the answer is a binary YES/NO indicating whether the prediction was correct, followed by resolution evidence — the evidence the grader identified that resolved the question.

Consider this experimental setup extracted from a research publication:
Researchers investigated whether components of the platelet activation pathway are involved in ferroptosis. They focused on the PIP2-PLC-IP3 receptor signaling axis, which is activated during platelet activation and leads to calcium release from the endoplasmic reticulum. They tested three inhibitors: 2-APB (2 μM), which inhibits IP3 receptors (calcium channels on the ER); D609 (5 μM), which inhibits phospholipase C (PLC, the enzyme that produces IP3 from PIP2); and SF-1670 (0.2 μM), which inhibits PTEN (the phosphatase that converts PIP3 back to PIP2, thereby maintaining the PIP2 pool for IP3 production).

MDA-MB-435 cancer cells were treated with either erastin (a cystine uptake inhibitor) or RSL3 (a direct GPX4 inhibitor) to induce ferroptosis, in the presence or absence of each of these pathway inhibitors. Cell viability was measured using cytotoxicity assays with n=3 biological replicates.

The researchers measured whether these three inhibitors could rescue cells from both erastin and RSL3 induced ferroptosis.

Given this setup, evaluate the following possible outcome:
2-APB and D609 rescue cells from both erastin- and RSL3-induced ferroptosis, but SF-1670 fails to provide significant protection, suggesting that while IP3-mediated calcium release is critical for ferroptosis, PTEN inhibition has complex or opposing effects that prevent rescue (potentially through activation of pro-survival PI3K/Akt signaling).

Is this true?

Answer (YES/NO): NO